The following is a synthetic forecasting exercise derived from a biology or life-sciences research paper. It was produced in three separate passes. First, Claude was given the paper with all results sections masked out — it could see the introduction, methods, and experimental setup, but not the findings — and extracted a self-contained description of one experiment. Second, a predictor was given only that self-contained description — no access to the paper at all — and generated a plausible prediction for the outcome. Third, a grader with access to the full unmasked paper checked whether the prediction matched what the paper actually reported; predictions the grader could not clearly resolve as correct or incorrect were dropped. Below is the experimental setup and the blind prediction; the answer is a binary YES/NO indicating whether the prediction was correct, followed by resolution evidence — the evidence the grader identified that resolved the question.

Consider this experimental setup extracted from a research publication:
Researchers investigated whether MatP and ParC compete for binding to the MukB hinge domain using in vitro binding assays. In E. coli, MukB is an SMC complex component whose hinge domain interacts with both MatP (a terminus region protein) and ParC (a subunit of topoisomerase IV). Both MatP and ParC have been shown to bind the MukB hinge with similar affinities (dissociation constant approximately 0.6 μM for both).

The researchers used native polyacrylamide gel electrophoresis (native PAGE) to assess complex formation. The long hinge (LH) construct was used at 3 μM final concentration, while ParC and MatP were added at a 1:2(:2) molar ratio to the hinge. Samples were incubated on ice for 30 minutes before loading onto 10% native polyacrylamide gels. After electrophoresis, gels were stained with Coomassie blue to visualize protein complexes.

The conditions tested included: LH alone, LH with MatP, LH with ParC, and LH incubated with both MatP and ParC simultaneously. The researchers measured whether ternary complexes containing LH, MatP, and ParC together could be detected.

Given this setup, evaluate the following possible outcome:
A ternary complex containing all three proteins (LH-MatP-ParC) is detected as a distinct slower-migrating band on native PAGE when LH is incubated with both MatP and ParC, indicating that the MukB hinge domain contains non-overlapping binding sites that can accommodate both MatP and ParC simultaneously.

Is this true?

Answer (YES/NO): NO